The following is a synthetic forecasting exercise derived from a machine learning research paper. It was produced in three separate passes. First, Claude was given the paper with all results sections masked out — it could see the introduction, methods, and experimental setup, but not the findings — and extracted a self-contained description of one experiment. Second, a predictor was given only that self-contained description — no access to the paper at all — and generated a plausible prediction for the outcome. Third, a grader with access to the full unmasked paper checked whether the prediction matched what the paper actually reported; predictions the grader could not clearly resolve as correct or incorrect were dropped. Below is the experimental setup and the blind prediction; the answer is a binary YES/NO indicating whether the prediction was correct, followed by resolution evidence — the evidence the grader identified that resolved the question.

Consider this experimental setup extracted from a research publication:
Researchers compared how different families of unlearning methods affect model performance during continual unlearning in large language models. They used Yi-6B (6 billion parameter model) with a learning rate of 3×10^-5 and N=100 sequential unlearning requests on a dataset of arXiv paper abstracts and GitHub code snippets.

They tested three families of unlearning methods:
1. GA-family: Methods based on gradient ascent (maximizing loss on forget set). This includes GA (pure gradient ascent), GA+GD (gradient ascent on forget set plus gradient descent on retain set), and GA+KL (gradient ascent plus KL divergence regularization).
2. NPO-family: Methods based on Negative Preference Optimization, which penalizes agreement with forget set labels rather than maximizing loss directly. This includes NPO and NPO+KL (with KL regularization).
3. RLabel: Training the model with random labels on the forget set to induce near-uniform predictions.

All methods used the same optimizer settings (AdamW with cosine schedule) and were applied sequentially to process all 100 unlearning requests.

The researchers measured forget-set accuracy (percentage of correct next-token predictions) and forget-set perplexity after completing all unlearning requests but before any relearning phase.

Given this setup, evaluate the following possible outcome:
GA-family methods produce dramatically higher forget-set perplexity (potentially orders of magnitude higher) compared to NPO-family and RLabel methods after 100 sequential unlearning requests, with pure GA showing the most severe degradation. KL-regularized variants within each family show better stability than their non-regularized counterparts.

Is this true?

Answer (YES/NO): NO